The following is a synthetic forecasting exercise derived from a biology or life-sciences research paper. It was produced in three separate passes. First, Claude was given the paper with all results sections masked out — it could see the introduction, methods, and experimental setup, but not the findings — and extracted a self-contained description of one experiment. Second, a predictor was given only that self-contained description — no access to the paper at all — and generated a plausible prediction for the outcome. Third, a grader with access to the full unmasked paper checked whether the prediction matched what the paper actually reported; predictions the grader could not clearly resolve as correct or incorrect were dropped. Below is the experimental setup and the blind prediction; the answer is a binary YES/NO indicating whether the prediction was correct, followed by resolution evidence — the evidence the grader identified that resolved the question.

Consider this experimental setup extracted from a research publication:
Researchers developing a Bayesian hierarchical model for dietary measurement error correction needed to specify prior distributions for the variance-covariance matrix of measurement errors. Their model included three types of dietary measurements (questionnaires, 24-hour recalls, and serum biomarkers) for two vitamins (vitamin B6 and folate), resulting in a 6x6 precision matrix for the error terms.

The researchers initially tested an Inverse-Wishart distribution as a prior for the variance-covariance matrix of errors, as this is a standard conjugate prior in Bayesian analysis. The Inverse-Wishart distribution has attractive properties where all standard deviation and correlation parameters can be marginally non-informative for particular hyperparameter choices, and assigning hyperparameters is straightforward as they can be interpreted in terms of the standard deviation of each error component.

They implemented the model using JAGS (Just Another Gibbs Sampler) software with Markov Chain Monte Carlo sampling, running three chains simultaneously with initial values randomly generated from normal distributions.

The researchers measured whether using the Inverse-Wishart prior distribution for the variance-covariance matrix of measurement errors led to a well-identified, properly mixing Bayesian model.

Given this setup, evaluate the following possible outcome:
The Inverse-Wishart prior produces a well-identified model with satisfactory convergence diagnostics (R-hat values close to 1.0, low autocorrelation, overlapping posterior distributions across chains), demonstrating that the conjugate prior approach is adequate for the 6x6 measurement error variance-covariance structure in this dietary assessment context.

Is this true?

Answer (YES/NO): NO